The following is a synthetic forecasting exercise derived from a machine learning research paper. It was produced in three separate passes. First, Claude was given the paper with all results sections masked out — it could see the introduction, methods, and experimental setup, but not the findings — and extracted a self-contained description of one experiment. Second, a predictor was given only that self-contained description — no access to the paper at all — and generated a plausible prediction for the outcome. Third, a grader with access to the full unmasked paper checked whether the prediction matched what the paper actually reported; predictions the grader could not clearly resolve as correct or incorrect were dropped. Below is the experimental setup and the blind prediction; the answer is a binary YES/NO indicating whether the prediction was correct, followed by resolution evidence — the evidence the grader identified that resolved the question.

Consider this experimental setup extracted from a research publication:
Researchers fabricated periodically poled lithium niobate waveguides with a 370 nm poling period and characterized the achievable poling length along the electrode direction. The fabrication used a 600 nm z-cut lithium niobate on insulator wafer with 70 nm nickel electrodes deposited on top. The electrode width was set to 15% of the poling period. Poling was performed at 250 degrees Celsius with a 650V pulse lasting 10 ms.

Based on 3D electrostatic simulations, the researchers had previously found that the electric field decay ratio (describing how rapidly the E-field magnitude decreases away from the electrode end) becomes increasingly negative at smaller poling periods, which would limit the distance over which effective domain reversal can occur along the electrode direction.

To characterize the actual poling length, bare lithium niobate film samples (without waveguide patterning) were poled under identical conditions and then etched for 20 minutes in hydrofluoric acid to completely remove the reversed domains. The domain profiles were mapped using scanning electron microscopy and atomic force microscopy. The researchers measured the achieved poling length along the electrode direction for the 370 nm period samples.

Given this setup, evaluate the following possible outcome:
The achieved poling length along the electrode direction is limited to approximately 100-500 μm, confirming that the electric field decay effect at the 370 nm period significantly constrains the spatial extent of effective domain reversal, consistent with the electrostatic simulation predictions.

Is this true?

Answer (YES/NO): NO